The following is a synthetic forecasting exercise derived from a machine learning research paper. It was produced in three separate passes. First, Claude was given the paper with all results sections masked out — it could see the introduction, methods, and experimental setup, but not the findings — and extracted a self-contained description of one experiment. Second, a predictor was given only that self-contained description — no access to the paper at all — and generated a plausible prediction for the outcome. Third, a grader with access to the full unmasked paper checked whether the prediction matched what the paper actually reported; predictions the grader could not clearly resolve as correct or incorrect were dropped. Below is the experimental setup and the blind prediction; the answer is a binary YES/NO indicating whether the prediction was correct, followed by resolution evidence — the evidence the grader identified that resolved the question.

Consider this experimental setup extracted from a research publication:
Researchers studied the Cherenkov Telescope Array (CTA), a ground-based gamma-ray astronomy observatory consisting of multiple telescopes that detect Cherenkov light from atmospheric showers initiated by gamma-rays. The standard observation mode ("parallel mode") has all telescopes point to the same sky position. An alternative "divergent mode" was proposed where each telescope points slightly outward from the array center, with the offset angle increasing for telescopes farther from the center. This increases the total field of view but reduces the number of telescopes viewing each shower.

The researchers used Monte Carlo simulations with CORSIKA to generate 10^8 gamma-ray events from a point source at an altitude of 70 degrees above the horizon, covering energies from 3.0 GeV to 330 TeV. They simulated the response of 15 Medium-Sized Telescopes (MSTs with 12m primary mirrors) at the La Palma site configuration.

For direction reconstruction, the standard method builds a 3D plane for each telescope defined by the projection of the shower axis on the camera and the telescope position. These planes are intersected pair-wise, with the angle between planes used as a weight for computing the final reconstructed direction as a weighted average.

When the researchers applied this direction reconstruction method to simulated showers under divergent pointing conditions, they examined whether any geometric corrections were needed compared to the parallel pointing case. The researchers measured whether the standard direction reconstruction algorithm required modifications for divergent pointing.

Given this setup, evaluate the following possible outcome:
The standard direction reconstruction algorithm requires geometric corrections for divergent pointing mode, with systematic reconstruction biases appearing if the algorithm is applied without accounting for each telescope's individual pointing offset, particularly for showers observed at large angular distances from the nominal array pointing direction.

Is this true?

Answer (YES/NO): NO